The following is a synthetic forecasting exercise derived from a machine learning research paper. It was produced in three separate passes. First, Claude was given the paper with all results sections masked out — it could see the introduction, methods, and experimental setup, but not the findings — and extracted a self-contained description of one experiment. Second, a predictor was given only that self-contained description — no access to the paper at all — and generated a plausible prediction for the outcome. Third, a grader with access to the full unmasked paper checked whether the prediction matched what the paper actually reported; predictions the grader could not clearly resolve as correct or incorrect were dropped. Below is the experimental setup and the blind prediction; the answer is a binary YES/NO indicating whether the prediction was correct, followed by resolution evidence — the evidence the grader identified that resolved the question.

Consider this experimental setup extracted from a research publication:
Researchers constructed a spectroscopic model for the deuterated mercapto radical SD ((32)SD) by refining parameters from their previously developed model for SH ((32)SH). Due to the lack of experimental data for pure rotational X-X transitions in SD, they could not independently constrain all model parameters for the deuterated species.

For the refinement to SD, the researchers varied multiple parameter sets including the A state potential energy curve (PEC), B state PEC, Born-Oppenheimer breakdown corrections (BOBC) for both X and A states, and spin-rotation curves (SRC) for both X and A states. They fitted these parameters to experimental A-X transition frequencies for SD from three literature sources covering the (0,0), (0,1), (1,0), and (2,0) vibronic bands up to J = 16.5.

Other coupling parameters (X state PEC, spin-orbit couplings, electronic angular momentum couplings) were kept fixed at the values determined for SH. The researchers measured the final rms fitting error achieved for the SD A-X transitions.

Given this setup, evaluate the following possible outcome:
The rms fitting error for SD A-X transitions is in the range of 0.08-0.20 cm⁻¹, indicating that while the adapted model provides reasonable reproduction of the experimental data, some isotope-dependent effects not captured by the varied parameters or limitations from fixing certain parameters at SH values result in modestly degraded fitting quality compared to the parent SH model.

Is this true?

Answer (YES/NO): NO